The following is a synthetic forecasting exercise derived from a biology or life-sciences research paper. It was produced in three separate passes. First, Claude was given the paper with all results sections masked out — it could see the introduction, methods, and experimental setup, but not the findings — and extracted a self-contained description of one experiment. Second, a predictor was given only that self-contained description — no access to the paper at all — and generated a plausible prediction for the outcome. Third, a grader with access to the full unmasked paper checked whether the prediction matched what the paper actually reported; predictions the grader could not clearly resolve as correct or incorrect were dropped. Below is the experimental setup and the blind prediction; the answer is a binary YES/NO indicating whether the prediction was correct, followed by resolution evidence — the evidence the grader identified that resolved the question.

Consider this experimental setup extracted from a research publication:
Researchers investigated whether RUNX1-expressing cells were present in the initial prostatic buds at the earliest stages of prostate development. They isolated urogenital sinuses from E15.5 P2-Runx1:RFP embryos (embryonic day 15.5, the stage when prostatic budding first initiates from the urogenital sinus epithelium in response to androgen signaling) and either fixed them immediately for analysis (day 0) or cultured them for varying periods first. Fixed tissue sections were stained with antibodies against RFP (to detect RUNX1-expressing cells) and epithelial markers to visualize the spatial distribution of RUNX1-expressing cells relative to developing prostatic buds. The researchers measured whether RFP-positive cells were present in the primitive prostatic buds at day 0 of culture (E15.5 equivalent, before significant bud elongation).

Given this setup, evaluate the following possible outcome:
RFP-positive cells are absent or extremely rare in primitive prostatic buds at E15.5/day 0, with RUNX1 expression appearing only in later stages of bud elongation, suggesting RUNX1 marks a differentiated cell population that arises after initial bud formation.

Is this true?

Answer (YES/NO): NO